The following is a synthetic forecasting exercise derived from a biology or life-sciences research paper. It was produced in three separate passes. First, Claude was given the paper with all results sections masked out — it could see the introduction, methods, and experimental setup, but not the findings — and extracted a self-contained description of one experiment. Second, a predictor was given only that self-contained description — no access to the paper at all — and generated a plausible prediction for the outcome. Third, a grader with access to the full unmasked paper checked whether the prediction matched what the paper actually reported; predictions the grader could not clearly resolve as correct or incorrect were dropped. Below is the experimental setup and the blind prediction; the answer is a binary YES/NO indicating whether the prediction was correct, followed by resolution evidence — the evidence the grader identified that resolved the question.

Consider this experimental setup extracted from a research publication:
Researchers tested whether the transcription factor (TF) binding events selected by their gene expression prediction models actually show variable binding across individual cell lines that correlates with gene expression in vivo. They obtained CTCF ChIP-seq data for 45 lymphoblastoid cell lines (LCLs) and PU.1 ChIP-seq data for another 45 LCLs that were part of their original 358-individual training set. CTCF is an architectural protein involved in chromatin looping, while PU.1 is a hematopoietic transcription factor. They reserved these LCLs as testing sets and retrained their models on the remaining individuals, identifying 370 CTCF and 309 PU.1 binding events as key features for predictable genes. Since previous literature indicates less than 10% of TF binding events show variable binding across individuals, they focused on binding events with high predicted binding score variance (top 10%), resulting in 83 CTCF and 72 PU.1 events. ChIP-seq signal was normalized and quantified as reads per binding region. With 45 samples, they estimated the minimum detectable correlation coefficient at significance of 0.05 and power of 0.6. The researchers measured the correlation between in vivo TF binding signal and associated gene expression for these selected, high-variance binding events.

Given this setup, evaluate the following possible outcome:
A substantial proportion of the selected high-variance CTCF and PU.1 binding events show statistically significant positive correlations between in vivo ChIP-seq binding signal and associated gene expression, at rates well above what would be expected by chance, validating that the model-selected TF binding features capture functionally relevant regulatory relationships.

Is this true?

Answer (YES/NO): NO